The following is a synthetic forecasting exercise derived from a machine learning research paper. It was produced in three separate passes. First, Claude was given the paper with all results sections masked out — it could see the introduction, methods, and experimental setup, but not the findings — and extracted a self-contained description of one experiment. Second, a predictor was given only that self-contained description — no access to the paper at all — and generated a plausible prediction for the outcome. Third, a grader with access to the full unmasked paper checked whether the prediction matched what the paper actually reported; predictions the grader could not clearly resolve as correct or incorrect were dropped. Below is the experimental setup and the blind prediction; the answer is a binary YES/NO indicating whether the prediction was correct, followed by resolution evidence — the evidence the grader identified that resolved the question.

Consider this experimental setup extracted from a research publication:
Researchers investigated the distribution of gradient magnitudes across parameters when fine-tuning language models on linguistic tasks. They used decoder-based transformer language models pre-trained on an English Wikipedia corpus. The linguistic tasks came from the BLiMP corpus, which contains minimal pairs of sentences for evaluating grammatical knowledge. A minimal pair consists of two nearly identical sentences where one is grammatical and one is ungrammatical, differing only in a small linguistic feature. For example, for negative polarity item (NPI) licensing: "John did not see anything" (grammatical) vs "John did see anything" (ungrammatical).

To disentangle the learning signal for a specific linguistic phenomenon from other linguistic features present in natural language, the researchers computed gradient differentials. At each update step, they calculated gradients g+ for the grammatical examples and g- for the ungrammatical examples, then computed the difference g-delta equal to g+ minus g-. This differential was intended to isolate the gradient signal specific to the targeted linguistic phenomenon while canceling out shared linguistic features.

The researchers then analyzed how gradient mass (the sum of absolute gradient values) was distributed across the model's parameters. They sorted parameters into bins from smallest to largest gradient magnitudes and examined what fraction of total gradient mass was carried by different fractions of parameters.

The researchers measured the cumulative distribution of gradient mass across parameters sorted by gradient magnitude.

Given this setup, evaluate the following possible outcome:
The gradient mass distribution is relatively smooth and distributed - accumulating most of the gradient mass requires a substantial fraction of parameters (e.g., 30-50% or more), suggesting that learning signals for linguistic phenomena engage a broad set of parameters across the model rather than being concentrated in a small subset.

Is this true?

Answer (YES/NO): NO